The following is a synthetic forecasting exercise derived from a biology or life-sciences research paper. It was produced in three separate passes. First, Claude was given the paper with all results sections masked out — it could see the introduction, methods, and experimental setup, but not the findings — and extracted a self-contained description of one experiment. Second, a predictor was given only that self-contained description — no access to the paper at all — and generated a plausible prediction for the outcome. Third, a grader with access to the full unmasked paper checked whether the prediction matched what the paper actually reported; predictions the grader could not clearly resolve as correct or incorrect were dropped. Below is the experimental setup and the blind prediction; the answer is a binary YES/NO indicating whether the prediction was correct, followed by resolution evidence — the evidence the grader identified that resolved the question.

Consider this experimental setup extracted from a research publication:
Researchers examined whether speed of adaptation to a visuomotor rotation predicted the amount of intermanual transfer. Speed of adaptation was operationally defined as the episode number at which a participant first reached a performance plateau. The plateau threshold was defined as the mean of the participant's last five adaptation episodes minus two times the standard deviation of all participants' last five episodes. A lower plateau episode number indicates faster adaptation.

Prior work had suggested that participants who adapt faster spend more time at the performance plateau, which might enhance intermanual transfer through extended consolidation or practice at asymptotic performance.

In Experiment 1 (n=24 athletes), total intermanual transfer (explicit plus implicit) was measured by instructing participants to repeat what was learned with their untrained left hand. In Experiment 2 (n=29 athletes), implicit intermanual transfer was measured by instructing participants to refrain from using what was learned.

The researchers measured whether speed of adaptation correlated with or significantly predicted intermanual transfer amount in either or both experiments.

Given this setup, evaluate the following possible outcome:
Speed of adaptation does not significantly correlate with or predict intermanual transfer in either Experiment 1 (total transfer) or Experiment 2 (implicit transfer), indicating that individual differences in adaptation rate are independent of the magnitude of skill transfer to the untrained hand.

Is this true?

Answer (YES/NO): NO